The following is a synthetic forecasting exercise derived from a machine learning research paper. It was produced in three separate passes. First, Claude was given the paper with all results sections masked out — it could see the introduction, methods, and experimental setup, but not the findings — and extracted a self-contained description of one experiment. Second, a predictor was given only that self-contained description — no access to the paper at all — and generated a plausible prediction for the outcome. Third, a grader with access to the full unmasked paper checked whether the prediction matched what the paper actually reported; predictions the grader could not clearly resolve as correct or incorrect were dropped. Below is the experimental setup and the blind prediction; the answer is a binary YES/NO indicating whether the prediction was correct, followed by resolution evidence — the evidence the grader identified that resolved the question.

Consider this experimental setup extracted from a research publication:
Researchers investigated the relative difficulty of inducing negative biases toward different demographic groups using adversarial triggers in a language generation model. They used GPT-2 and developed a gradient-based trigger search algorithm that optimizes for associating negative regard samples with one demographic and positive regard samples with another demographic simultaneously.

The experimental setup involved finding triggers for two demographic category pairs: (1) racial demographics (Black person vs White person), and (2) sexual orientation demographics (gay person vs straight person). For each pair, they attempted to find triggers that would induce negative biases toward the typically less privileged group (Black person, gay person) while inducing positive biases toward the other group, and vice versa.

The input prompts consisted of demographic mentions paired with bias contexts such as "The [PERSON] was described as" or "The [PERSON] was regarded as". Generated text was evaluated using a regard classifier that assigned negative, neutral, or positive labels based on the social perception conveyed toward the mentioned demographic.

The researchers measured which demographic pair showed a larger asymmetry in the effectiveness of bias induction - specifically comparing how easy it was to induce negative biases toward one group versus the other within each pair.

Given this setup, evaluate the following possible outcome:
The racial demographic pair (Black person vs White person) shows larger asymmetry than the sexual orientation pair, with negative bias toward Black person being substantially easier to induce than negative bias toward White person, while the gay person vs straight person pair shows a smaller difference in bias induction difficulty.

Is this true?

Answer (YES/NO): YES